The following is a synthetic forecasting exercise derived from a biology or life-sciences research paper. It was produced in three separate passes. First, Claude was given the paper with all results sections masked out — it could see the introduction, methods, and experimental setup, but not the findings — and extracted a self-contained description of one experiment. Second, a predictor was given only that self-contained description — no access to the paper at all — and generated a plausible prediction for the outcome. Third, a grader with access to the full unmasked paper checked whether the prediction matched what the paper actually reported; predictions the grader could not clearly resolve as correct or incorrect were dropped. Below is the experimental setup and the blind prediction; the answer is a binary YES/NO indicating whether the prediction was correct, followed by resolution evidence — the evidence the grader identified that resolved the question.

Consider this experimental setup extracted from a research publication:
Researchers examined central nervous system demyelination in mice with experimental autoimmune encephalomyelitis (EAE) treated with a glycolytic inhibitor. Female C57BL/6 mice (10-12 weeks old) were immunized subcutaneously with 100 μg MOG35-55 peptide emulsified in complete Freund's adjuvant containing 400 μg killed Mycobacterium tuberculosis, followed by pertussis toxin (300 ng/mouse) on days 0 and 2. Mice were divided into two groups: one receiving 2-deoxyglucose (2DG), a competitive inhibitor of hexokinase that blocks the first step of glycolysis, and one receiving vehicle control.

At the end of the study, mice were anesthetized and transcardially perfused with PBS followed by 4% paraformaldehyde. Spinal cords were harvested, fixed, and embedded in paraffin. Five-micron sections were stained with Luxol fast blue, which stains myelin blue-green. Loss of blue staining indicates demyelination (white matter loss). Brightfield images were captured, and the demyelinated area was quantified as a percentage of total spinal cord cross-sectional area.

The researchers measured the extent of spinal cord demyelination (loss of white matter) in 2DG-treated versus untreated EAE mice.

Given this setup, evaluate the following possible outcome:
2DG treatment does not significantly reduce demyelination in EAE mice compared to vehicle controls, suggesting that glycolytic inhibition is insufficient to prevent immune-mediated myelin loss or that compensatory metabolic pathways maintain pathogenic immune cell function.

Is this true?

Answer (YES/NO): NO